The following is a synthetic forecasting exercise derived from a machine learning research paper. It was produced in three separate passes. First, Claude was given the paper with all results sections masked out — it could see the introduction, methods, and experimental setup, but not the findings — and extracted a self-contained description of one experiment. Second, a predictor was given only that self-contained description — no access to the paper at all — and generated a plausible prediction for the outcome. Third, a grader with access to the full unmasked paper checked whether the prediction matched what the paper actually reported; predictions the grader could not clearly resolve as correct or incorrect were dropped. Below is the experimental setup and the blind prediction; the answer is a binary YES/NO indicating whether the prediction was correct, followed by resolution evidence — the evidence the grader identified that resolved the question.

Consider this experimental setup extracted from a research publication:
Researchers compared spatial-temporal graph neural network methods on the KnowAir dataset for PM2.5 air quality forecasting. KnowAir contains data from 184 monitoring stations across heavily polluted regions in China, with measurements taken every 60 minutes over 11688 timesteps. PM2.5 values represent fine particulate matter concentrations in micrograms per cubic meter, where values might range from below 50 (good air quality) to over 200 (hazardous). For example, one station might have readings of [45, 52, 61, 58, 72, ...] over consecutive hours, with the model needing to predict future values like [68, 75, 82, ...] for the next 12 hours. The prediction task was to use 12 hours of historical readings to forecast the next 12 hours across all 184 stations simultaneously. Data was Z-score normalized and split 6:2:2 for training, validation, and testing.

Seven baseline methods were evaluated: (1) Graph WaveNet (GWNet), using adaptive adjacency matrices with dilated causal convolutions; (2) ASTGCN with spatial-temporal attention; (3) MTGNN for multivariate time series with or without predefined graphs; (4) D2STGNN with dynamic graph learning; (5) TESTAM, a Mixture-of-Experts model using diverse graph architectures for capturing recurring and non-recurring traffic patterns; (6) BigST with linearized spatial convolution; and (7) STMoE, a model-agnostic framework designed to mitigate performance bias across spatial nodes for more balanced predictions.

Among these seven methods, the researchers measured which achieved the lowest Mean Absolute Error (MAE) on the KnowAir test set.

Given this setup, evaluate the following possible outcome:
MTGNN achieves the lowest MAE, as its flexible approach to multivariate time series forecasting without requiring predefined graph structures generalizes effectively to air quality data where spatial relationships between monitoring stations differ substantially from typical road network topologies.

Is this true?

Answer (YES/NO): NO